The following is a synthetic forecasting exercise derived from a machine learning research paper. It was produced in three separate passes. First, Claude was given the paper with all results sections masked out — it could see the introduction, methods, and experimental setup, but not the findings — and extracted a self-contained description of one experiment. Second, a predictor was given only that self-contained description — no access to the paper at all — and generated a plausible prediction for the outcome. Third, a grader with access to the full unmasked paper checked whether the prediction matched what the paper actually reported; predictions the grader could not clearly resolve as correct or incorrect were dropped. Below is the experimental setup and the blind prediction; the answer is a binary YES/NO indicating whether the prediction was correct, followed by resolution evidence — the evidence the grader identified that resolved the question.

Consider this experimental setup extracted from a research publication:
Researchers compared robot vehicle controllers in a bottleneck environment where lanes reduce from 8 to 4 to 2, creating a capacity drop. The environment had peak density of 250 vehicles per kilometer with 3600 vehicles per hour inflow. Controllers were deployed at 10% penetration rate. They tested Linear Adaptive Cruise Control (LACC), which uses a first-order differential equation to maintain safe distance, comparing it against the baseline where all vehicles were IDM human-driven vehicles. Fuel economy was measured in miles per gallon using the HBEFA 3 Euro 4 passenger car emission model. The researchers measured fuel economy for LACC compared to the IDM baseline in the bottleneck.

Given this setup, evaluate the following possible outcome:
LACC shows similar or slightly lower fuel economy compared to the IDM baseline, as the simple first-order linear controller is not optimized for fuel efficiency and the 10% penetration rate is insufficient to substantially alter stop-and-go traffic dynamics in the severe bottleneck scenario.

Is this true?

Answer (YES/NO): NO